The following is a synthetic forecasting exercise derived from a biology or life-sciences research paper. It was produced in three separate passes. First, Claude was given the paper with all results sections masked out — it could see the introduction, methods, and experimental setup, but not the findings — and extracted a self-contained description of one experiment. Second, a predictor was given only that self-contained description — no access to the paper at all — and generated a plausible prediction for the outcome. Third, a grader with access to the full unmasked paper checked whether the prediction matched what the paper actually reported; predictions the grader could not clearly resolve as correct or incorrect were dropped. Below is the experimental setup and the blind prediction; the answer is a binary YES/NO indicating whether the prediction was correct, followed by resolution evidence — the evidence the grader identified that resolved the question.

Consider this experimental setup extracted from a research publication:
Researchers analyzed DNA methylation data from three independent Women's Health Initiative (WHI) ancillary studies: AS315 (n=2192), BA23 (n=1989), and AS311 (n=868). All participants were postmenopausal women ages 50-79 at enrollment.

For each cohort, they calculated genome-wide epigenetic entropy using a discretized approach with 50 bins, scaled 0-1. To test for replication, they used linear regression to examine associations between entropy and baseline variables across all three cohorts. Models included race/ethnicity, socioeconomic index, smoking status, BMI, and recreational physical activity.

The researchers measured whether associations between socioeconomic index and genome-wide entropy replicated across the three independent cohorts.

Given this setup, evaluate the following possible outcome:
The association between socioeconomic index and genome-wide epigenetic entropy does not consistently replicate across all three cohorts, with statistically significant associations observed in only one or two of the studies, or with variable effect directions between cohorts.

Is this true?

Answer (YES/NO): NO